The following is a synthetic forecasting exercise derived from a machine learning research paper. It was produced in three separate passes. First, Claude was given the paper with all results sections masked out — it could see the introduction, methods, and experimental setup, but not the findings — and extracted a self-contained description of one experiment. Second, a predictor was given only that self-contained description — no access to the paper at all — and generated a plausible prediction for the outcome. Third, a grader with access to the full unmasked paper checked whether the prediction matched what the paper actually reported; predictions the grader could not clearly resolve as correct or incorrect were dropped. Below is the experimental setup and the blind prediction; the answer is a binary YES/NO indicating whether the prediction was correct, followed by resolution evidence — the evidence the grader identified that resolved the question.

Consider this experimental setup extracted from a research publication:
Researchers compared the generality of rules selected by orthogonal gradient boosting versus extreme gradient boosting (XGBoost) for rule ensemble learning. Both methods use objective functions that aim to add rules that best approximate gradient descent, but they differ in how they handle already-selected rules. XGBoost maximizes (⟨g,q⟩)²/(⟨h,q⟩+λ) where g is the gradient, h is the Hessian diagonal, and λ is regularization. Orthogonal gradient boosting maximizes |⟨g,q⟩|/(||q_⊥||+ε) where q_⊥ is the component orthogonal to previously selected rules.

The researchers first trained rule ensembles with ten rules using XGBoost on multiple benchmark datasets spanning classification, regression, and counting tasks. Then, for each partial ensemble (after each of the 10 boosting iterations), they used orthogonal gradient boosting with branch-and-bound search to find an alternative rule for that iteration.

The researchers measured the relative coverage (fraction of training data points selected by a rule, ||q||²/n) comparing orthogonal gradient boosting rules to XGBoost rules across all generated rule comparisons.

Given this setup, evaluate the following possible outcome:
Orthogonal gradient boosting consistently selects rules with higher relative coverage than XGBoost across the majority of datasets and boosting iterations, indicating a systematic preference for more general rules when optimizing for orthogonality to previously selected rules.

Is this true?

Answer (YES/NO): YES